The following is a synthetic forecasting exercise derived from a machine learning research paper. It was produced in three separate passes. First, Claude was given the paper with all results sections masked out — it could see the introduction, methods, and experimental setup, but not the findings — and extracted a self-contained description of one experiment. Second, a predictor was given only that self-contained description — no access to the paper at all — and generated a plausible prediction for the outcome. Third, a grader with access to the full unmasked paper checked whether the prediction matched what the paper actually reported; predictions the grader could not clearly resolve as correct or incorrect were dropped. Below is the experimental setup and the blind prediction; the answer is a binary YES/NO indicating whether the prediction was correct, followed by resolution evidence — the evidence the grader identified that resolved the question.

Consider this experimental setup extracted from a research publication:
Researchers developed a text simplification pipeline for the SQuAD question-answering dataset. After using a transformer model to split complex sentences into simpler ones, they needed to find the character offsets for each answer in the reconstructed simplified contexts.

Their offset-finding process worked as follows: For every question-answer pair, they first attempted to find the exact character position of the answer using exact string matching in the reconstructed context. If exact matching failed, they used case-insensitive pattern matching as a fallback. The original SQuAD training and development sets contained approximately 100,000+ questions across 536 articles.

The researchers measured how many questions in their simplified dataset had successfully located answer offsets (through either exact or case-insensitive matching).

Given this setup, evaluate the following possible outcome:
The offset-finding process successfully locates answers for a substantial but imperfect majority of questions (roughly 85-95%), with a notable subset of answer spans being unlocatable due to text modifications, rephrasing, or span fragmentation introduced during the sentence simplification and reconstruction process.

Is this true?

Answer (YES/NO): YES